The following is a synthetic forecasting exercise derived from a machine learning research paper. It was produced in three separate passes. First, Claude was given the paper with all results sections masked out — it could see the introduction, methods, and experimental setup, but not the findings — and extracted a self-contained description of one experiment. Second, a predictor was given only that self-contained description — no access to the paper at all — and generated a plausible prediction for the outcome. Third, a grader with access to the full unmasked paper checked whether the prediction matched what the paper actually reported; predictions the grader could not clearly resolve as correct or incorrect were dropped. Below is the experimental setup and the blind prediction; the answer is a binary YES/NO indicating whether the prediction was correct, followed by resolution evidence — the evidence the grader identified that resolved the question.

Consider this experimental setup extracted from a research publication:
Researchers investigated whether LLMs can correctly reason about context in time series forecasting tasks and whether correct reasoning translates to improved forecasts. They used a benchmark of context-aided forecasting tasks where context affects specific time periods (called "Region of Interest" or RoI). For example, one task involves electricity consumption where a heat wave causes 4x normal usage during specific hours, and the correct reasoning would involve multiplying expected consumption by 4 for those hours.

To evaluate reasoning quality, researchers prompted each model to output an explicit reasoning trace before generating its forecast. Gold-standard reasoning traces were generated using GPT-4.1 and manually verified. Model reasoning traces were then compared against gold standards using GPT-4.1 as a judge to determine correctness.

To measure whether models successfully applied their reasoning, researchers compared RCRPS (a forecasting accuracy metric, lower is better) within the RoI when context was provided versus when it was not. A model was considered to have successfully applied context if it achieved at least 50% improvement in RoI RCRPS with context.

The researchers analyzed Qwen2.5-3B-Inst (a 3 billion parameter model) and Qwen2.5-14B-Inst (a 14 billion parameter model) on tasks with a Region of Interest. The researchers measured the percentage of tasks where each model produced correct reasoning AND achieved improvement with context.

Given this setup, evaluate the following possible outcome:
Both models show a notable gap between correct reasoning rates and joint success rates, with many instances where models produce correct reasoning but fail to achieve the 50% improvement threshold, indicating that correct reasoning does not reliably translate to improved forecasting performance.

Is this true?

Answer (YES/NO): YES